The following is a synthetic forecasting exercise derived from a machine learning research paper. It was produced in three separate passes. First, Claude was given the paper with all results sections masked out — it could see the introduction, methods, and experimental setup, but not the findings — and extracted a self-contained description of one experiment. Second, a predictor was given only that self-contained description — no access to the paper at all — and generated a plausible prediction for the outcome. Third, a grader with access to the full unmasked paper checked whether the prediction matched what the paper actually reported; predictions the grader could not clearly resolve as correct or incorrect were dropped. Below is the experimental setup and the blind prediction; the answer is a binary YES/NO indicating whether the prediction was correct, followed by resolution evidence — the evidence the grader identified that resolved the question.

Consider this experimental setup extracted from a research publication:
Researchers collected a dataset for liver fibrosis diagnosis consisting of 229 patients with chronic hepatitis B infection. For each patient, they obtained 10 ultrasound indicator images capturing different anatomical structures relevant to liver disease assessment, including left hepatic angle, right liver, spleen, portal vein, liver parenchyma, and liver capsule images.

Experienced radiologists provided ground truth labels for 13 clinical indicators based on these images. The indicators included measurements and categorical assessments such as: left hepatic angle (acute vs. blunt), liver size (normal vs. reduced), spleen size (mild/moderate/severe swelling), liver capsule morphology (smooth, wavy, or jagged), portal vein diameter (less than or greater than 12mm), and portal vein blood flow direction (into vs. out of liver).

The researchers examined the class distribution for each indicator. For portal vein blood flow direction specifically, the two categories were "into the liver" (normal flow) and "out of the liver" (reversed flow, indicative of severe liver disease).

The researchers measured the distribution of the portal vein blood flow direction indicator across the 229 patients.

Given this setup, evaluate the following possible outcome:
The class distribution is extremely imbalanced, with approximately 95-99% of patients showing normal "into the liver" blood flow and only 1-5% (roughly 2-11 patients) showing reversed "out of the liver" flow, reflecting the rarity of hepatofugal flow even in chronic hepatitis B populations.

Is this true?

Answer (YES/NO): YES